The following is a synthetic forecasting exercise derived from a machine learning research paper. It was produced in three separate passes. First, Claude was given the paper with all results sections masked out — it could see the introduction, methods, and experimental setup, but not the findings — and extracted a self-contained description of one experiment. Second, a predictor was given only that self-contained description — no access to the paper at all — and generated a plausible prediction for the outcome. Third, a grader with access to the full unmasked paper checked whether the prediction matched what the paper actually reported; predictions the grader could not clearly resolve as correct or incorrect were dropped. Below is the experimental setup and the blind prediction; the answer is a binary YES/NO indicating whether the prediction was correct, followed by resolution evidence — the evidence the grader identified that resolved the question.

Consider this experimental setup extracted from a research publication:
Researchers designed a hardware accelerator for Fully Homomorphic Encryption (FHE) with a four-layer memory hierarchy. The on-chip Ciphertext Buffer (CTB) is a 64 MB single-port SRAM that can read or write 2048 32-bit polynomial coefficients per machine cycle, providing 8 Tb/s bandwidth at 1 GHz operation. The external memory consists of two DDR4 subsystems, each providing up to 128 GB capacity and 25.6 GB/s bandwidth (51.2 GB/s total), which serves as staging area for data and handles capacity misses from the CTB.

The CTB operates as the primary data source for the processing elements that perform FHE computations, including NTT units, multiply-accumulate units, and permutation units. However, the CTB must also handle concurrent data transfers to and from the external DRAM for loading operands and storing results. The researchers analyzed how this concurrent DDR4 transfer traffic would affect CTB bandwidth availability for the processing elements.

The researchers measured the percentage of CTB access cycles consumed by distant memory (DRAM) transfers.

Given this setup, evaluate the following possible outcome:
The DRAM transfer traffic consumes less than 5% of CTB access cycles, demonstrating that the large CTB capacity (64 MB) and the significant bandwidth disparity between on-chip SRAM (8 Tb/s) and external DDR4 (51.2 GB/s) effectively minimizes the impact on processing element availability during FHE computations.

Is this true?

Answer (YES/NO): YES